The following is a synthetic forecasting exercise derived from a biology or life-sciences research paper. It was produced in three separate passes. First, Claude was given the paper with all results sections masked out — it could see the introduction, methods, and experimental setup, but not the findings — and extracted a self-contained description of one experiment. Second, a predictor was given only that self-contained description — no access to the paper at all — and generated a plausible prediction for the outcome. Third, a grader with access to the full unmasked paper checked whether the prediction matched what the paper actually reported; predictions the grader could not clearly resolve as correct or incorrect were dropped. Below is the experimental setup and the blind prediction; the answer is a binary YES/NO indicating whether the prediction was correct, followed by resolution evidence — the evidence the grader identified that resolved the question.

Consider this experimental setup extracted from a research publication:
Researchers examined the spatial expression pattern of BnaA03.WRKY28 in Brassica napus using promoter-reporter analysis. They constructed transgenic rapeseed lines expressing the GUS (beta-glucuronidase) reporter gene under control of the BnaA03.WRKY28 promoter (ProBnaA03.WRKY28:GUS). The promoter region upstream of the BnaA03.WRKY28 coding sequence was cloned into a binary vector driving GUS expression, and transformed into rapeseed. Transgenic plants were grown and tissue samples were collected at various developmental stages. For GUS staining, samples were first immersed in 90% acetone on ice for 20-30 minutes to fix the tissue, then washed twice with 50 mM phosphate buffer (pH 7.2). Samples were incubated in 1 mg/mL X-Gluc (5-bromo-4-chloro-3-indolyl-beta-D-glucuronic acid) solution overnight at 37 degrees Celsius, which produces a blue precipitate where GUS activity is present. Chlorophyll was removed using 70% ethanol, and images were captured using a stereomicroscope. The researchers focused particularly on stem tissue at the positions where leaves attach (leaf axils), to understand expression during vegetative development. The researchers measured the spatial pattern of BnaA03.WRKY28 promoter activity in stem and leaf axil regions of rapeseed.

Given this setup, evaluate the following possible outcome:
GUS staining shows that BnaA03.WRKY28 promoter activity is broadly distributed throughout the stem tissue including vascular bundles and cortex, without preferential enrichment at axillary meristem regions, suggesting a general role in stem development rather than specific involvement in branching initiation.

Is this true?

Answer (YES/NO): NO